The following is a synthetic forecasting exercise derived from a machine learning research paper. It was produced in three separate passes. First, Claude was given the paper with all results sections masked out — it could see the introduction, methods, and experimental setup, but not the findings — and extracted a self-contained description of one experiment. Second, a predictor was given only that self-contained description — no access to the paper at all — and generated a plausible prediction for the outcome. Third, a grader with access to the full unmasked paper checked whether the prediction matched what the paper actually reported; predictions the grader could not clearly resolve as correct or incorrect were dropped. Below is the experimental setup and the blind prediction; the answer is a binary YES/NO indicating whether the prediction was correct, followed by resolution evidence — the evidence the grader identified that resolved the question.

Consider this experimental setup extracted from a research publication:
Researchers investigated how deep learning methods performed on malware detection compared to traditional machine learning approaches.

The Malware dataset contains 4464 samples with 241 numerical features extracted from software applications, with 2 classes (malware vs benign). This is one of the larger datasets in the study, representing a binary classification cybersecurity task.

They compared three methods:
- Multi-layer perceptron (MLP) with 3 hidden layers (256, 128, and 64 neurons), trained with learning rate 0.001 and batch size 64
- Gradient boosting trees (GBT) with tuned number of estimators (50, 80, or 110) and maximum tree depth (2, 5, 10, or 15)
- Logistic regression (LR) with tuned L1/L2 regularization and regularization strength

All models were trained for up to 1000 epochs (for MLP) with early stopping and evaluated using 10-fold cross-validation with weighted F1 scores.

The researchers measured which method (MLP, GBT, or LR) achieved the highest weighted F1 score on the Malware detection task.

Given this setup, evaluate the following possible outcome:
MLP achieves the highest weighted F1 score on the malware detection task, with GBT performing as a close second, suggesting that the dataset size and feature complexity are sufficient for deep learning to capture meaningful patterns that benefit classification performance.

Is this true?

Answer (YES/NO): YES